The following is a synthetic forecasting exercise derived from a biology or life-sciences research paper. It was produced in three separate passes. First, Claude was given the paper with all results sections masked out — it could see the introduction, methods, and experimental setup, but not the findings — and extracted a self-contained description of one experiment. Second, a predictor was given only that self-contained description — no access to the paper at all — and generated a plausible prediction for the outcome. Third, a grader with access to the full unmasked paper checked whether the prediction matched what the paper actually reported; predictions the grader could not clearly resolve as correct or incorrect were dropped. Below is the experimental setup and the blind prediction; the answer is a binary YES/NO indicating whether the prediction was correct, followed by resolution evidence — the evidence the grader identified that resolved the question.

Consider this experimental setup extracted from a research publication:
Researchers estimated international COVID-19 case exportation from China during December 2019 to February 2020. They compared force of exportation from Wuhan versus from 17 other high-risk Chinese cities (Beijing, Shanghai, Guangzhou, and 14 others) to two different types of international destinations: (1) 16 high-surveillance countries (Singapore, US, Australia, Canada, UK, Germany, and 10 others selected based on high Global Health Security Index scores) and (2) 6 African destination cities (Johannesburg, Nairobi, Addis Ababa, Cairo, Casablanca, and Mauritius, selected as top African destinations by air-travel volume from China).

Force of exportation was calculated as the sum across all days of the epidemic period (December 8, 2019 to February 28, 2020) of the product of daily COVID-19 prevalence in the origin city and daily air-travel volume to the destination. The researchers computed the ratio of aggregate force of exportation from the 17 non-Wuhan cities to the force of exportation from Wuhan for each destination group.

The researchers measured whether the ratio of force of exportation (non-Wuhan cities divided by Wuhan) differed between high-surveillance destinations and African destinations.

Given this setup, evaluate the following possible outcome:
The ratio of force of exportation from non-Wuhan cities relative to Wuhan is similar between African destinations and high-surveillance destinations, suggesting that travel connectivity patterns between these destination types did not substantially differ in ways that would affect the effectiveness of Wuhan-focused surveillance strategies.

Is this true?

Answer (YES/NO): NO